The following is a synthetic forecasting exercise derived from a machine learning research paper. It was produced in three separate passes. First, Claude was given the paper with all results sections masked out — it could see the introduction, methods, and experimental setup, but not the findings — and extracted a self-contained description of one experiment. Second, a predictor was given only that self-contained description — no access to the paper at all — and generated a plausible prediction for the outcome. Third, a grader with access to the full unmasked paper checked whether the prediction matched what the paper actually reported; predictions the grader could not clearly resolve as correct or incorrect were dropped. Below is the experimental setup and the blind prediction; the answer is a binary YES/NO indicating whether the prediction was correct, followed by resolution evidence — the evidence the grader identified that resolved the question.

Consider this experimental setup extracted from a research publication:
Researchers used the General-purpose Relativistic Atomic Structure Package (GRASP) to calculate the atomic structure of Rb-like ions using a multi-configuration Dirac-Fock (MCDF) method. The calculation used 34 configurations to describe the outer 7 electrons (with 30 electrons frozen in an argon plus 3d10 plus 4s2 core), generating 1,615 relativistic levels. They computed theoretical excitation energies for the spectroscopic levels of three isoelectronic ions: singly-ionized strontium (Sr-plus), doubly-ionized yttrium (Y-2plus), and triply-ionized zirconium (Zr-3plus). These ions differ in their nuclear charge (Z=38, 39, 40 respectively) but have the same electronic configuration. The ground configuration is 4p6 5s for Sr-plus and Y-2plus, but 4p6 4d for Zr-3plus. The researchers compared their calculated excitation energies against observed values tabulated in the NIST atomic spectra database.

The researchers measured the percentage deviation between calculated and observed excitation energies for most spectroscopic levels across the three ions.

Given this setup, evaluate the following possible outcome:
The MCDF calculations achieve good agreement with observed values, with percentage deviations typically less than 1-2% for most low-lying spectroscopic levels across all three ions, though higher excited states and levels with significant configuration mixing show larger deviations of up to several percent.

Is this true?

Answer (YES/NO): NO